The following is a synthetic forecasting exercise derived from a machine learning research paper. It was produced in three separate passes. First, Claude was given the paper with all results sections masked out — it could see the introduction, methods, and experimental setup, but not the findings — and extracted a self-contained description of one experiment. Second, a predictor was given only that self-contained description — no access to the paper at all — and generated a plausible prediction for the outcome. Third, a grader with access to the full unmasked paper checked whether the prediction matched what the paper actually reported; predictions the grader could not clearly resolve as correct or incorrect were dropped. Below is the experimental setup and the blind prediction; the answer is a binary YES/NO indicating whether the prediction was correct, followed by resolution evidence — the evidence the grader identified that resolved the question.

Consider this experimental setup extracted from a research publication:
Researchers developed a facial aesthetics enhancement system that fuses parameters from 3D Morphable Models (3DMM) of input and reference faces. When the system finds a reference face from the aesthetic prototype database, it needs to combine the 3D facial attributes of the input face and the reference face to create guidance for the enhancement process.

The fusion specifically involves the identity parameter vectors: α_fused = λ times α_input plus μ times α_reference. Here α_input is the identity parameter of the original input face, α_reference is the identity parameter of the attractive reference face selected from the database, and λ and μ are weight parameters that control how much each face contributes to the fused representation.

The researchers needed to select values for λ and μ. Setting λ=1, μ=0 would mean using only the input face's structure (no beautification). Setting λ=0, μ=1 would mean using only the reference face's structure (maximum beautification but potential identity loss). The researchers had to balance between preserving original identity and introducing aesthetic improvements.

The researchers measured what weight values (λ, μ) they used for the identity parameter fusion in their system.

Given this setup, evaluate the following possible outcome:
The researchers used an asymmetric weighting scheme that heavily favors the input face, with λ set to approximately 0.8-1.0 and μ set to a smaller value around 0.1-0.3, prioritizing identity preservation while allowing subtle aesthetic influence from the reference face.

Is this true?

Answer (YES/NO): NO